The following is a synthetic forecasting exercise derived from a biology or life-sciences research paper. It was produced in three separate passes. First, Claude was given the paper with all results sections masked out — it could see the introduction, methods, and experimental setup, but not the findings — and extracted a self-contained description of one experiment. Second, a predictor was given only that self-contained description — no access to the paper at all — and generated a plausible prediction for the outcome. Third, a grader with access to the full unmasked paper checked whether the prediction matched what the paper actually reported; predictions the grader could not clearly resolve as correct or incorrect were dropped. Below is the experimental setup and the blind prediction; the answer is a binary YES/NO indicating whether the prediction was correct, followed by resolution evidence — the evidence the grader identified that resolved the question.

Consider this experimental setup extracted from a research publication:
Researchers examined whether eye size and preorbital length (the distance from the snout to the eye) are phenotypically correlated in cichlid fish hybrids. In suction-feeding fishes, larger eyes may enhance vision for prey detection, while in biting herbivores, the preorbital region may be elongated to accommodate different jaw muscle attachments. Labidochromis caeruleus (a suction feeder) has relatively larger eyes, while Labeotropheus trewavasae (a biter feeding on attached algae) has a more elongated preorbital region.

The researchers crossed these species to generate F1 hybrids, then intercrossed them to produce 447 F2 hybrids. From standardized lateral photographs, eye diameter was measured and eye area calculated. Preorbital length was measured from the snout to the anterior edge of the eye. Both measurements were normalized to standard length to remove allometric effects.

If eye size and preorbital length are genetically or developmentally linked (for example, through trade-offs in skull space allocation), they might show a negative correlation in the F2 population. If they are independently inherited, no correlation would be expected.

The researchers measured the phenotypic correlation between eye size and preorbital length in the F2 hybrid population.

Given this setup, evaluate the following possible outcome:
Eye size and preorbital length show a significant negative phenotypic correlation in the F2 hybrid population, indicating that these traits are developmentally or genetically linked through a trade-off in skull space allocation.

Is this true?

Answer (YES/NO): NO